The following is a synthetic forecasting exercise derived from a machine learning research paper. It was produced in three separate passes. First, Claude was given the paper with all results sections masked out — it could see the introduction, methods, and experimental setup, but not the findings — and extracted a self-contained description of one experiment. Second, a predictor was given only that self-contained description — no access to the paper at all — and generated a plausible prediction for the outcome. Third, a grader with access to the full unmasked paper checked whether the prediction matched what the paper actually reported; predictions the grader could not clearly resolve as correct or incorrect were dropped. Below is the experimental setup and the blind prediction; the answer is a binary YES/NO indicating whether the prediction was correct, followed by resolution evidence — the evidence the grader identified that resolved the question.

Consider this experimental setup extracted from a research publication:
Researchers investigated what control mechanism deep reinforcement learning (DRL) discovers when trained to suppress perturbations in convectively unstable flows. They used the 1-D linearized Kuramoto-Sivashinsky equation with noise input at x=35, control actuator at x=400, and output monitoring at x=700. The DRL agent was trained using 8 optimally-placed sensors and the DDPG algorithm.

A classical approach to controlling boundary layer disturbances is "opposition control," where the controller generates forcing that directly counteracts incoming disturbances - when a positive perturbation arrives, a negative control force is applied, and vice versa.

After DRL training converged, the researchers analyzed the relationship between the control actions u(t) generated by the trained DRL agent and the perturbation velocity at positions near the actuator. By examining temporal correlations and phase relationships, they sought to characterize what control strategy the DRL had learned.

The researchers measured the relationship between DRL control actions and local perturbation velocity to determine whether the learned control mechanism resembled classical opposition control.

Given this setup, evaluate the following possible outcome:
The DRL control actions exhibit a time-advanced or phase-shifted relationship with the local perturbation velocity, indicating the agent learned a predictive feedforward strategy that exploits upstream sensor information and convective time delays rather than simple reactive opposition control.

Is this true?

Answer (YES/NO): NO